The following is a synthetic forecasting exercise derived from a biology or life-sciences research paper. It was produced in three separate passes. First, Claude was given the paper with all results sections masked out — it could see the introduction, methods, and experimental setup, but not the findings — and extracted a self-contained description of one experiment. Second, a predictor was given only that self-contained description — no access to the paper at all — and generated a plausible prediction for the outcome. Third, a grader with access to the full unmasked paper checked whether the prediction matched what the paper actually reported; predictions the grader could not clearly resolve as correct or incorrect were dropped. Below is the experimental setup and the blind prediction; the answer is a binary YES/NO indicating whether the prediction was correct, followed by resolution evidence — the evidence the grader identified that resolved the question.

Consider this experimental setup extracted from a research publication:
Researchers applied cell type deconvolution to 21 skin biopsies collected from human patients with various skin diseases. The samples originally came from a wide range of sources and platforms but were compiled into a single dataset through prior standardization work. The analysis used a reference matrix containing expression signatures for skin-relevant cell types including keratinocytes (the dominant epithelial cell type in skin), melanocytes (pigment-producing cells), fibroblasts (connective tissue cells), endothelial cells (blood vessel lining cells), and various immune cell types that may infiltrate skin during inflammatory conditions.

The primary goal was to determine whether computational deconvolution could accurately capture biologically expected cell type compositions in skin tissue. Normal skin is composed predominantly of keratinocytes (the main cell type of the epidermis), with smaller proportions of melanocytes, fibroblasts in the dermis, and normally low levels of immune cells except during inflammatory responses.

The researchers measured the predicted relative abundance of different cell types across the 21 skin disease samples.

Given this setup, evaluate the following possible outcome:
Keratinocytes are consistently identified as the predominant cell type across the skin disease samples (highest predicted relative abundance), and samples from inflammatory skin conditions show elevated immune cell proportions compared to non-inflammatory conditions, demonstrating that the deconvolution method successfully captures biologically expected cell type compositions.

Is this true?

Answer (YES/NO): NO